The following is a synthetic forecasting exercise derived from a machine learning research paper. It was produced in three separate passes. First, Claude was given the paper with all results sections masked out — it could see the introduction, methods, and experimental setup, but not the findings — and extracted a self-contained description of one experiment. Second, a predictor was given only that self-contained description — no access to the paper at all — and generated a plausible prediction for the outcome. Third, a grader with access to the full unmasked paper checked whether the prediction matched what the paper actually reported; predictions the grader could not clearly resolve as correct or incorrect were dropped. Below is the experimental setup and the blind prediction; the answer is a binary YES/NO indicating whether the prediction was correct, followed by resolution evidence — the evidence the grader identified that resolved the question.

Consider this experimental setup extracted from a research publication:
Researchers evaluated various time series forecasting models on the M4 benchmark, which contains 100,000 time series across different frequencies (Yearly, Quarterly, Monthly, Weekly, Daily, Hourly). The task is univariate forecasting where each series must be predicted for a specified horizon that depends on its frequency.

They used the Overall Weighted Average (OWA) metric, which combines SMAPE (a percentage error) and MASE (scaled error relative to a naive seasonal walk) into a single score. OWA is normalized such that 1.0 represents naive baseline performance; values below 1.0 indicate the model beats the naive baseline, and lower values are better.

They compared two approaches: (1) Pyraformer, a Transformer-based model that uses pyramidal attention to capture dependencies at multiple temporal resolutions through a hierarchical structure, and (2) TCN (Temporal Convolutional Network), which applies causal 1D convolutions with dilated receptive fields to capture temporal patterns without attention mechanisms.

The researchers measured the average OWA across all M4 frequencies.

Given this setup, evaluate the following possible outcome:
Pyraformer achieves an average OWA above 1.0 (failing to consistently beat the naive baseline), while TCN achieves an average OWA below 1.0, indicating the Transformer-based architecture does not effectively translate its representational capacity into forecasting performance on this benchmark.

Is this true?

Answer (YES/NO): NO